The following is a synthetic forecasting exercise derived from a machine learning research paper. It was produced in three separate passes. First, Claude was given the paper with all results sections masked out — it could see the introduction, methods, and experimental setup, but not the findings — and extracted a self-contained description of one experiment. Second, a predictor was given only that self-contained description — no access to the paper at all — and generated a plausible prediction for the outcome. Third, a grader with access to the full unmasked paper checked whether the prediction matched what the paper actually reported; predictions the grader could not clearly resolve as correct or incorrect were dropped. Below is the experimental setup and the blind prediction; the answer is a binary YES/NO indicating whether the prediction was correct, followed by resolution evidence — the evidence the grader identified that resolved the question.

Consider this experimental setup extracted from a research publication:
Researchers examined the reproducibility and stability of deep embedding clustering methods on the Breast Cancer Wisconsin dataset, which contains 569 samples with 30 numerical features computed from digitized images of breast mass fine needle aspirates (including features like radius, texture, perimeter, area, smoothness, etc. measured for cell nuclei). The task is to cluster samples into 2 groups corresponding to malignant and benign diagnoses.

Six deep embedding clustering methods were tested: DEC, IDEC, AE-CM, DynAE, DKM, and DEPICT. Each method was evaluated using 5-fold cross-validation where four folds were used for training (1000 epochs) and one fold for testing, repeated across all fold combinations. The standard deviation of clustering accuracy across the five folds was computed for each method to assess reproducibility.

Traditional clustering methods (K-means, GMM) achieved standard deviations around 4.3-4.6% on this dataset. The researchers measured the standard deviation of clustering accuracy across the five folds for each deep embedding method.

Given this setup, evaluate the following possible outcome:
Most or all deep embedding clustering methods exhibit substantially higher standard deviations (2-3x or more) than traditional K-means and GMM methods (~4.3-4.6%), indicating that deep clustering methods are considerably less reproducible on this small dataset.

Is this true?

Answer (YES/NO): NO